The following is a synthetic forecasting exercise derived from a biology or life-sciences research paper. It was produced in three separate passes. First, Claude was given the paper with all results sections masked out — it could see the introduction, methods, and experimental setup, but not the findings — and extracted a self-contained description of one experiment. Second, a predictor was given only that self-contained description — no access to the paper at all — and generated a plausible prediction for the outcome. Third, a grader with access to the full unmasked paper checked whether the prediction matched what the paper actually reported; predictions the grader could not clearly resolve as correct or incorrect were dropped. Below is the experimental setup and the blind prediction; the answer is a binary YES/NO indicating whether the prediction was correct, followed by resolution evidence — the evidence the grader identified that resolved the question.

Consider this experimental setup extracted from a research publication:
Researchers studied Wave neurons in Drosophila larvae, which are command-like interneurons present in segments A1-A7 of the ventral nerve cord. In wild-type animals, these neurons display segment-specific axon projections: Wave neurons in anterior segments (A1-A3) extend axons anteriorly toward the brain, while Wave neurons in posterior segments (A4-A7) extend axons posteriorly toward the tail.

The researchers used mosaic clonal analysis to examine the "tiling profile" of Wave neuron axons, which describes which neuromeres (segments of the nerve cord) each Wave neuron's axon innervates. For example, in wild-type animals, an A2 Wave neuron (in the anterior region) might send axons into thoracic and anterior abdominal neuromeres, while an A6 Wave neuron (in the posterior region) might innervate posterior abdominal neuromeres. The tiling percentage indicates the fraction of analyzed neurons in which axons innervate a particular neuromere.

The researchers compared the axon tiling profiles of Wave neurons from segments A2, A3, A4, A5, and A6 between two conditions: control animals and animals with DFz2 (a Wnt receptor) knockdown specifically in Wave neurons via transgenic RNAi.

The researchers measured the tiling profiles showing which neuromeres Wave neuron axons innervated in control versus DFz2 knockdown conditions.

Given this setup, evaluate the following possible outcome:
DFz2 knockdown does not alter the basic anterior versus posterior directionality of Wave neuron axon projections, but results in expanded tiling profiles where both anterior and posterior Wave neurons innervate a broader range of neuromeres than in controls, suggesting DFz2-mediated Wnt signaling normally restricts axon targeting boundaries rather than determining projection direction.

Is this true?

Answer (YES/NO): NO